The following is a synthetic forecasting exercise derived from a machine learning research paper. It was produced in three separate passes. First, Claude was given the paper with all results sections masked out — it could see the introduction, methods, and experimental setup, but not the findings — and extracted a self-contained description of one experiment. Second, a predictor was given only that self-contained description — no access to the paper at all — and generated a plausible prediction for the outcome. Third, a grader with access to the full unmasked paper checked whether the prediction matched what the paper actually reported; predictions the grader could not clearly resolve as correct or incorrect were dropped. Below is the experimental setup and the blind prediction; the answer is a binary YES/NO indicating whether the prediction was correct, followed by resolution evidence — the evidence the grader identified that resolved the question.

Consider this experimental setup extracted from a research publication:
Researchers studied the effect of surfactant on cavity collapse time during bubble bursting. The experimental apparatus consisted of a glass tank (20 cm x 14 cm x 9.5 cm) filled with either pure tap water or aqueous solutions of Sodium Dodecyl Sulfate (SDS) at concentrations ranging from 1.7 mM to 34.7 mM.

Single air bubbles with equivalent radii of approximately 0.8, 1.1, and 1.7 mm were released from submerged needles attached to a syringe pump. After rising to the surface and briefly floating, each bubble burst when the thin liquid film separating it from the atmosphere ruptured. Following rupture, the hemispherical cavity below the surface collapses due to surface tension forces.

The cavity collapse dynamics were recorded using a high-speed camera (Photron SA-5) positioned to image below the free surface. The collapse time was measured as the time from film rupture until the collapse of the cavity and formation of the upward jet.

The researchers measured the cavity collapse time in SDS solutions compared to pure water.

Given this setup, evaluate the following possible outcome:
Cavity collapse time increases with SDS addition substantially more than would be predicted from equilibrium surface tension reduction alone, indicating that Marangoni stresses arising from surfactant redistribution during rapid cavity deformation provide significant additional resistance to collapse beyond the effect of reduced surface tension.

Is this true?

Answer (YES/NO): YES